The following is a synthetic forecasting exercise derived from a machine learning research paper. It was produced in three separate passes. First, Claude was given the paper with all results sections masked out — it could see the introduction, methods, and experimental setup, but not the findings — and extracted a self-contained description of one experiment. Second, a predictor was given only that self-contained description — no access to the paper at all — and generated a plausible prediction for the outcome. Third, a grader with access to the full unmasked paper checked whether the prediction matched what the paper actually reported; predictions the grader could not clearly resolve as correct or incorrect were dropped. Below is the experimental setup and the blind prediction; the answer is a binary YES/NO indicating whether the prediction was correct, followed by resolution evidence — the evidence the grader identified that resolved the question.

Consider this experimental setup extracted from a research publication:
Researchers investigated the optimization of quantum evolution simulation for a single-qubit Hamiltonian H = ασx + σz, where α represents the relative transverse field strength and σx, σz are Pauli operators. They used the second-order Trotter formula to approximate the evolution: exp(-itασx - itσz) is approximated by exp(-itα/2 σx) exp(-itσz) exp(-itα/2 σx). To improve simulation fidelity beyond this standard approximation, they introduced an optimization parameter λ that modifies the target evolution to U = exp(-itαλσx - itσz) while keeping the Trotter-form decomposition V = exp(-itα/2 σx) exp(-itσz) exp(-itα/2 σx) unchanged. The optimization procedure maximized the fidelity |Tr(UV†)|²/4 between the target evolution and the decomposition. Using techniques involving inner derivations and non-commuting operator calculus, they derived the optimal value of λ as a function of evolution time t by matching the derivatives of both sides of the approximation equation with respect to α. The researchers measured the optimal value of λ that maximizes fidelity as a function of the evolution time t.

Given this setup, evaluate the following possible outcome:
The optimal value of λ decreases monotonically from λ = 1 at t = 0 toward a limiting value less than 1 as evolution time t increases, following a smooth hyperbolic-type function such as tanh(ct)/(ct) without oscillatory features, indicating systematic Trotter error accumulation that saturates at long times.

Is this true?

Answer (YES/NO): NO